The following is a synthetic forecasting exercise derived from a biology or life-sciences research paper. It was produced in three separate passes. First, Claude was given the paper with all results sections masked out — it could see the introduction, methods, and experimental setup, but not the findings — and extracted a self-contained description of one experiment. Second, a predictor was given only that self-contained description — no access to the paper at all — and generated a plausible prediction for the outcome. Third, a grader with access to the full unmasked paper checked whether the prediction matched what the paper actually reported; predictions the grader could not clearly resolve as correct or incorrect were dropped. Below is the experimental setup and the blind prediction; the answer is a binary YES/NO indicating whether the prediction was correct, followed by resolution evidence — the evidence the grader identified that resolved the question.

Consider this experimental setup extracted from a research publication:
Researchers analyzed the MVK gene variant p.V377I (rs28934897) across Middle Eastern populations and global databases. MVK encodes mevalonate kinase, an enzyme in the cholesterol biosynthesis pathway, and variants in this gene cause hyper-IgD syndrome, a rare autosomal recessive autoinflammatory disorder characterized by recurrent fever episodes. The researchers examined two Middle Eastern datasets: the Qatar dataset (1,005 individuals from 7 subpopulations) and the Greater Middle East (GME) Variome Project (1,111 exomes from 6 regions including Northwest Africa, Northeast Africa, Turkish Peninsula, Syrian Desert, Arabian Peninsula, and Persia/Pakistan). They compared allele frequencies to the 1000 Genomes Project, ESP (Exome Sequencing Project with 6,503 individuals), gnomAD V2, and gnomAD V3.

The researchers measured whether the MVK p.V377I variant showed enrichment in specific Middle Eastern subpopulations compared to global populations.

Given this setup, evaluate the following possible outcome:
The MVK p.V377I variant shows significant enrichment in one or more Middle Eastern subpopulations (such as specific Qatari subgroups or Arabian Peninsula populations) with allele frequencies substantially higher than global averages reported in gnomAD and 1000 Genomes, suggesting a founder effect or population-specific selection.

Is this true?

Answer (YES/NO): YES